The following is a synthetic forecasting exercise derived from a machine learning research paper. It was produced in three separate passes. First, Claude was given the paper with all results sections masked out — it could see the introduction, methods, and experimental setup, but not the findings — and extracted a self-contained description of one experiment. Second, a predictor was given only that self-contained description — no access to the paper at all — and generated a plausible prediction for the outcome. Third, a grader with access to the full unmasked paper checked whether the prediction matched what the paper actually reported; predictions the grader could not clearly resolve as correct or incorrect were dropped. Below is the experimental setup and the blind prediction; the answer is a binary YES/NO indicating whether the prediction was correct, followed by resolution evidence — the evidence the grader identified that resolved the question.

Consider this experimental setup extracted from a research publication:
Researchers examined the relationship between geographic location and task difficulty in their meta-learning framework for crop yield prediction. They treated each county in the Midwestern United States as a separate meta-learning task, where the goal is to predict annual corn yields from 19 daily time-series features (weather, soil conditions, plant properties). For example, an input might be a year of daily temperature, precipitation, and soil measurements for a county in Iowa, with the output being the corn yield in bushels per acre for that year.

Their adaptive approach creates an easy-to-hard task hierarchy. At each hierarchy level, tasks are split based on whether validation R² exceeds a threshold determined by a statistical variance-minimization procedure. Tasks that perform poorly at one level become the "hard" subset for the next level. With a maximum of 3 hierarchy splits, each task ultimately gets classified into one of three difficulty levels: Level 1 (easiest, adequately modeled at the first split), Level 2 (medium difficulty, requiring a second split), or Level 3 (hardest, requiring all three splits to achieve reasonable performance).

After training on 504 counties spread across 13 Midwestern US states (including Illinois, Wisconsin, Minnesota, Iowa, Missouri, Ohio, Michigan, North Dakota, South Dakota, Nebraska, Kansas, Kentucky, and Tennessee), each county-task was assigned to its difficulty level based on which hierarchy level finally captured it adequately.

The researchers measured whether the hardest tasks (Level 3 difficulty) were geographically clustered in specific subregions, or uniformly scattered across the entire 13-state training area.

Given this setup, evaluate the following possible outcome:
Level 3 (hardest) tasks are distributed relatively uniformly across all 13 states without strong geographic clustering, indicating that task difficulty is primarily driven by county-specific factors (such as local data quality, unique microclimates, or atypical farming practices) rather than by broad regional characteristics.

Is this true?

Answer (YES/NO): NO